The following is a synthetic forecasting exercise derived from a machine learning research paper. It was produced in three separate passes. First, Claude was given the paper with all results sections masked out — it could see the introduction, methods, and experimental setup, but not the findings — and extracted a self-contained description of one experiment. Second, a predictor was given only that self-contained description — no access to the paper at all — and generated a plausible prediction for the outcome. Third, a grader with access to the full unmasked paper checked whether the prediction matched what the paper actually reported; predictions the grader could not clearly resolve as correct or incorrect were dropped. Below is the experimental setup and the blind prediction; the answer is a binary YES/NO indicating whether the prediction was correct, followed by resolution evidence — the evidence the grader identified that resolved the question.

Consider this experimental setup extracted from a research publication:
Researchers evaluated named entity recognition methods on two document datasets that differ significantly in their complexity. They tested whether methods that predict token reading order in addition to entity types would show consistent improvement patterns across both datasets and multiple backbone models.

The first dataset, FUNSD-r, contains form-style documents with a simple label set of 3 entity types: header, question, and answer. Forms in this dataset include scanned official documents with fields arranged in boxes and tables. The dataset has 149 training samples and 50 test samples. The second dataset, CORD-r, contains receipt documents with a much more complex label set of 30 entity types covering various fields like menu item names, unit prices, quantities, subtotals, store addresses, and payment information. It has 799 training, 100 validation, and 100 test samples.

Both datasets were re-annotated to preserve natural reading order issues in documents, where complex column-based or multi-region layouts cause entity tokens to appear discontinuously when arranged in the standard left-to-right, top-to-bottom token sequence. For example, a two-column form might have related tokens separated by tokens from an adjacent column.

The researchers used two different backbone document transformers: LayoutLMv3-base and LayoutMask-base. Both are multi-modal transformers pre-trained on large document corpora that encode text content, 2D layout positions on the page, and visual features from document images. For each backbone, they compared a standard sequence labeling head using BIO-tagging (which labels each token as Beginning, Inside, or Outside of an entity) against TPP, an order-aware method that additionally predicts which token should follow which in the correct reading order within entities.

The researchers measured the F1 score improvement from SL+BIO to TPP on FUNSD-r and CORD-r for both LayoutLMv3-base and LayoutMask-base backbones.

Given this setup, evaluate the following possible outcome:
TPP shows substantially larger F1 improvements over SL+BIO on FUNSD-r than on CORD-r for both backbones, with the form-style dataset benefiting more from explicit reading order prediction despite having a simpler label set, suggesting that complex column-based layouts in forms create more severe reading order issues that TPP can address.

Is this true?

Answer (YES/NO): NO